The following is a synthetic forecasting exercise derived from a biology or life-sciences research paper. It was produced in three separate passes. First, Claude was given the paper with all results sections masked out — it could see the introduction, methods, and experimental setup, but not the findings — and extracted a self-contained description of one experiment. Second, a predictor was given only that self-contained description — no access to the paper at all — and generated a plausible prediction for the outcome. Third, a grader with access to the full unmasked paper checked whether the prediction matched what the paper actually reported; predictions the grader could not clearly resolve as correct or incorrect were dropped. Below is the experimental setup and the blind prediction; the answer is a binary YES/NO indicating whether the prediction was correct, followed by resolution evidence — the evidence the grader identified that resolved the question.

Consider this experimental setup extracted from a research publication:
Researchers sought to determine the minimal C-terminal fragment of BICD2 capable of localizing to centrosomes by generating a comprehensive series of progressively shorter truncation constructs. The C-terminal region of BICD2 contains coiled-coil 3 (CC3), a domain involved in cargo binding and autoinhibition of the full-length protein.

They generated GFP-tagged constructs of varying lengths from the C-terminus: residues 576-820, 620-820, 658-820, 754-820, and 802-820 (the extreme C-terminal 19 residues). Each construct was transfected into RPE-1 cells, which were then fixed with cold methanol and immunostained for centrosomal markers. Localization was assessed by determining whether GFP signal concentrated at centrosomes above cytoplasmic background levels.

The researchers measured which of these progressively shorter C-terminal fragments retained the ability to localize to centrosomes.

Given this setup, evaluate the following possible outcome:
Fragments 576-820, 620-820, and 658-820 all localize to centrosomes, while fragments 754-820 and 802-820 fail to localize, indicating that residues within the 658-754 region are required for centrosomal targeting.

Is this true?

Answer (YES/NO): NO